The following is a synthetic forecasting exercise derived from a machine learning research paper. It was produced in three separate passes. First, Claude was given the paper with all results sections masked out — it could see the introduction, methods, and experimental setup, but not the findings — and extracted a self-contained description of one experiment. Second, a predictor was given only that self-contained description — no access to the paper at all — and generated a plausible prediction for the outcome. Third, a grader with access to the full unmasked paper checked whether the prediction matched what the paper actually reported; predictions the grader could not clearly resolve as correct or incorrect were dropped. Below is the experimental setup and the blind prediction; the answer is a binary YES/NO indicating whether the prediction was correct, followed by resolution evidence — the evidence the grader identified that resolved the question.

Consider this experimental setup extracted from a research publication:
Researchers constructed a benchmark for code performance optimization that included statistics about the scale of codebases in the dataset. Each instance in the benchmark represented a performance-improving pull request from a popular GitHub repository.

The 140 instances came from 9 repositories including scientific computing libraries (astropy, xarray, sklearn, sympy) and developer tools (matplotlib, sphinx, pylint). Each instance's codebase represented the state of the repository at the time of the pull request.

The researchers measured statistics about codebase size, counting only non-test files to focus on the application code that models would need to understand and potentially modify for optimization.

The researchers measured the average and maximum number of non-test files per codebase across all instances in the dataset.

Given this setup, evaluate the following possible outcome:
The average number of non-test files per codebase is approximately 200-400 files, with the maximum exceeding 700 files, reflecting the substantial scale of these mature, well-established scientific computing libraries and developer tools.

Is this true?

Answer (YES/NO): NO